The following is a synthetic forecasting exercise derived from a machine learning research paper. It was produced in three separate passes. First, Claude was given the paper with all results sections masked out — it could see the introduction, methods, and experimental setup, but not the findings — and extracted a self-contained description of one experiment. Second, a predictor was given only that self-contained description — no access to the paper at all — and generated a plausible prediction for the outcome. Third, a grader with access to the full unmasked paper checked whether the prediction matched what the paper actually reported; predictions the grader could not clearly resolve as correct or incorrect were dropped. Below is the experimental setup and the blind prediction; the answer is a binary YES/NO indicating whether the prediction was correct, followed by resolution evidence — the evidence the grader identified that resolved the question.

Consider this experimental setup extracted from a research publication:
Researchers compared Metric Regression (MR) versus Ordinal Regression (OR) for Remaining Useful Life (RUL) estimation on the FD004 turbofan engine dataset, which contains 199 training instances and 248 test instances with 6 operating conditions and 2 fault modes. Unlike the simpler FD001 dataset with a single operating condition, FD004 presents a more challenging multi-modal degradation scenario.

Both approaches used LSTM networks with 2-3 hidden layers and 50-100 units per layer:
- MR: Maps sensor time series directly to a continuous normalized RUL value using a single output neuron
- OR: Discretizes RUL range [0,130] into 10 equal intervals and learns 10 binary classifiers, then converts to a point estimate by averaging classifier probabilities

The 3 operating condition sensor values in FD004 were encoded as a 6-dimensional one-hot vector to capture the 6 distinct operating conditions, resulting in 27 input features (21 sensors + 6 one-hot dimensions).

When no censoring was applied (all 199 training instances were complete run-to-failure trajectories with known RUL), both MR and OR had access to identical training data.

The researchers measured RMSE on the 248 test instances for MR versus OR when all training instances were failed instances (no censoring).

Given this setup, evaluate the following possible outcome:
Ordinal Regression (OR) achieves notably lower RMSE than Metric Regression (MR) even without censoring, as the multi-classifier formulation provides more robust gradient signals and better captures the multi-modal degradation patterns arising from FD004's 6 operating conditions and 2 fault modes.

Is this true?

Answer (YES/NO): NO